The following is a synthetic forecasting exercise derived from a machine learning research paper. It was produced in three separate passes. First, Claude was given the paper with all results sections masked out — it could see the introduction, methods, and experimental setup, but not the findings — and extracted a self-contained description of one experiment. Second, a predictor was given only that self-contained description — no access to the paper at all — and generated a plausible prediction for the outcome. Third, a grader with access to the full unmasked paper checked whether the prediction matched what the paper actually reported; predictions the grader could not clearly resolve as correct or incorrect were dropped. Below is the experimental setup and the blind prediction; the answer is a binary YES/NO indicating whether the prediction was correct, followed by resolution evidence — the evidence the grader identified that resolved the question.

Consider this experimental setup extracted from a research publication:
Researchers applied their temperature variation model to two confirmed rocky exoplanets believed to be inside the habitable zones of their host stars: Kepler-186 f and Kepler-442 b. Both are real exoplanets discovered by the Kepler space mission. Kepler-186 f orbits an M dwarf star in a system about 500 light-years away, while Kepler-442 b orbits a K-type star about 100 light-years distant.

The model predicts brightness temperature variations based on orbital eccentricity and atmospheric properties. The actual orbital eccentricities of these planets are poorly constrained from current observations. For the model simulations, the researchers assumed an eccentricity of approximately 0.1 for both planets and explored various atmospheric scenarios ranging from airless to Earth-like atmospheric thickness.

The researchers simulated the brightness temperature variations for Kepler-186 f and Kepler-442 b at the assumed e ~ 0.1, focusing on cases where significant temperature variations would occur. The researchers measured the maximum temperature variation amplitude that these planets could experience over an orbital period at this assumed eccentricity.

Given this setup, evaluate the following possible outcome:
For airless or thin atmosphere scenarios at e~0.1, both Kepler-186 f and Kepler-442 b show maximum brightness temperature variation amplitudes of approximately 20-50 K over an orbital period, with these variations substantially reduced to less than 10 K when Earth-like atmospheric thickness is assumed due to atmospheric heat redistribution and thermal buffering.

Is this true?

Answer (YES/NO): NO